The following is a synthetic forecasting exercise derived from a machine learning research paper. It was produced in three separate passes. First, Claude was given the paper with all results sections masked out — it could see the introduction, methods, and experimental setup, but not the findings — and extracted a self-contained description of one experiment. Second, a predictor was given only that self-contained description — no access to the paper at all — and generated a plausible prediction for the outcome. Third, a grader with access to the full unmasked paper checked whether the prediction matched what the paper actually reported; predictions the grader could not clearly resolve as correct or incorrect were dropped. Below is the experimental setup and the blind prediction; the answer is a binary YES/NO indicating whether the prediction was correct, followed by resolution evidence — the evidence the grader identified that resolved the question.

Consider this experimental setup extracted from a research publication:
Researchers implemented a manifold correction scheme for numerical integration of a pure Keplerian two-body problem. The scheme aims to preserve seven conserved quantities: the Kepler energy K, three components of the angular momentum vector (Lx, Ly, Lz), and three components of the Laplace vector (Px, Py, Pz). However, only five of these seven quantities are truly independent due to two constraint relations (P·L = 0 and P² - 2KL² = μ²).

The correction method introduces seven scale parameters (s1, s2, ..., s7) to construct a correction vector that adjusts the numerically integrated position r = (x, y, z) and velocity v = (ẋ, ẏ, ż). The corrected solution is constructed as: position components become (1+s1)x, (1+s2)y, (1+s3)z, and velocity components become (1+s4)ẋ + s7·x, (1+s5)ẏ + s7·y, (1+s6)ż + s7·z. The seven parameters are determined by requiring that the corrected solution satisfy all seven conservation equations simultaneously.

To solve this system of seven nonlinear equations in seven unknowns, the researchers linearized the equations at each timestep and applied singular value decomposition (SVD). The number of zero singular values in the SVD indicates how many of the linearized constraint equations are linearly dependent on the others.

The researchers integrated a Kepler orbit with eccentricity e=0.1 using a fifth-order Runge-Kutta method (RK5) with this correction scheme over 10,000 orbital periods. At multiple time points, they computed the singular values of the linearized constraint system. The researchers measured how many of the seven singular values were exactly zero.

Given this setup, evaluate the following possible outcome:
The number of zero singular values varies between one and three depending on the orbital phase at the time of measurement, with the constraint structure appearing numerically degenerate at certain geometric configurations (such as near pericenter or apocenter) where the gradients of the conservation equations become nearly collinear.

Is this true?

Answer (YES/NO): NO